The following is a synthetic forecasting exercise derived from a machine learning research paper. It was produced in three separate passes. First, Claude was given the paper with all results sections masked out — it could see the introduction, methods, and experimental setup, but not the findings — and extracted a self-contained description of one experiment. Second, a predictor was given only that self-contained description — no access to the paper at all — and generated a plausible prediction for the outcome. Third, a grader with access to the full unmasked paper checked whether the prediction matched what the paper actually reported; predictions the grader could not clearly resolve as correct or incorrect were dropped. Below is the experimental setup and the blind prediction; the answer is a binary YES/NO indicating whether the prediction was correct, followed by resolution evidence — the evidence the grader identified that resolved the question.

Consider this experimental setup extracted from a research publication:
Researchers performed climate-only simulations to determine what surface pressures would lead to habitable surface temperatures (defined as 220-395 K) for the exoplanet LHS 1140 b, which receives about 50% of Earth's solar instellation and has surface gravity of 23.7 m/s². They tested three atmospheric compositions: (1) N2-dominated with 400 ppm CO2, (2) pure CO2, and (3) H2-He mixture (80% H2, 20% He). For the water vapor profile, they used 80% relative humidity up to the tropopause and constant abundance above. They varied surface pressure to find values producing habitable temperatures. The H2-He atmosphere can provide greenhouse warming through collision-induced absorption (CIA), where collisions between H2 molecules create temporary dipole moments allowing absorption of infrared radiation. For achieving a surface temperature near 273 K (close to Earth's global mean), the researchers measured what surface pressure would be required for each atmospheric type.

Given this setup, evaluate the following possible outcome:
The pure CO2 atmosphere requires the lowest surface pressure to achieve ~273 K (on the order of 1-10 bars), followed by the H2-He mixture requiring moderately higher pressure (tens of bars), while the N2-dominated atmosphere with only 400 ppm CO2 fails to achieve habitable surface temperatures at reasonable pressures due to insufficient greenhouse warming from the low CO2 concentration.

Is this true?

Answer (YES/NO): NO